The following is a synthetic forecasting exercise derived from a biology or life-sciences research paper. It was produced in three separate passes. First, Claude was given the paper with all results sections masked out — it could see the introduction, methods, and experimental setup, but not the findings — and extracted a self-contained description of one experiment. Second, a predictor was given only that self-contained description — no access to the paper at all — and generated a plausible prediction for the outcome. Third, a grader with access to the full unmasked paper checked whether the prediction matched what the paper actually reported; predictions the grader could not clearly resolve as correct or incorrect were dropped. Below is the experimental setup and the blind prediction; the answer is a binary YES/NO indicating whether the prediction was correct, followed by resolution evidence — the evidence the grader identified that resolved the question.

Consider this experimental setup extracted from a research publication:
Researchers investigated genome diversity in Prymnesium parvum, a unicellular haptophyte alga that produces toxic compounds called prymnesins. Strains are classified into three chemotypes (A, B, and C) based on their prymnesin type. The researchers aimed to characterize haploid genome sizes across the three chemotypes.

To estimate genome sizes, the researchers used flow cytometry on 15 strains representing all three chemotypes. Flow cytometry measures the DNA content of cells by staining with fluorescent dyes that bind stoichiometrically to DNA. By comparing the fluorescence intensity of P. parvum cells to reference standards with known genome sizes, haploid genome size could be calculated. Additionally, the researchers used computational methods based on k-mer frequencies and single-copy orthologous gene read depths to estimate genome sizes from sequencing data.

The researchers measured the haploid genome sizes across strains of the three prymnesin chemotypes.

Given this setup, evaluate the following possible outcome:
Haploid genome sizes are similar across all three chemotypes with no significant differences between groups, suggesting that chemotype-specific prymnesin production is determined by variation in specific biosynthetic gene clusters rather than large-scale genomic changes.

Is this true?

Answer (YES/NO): NO